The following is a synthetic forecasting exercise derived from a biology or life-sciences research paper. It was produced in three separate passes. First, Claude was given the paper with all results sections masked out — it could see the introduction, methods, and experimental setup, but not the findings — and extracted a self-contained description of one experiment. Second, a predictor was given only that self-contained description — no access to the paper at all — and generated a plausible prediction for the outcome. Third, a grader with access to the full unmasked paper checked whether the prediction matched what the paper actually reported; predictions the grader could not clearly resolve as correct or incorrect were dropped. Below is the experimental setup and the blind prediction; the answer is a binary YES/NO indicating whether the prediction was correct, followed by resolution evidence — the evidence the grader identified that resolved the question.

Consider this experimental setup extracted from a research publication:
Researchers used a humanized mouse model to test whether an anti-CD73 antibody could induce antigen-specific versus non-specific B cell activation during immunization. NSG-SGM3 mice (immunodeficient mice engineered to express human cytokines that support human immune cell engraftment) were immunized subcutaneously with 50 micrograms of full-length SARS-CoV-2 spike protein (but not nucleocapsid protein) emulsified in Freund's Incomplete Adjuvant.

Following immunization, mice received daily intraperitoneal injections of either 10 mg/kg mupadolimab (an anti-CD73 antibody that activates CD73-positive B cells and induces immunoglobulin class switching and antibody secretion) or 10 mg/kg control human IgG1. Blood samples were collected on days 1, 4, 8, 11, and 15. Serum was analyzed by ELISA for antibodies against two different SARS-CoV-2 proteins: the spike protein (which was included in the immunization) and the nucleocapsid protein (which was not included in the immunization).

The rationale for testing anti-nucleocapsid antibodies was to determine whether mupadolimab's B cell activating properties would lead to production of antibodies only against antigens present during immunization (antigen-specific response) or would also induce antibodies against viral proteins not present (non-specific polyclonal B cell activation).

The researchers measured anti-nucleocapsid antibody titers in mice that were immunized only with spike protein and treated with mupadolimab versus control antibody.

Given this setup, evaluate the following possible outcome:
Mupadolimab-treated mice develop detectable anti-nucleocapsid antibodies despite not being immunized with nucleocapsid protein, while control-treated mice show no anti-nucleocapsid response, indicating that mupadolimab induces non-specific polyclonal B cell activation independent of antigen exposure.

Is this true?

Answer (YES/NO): NO